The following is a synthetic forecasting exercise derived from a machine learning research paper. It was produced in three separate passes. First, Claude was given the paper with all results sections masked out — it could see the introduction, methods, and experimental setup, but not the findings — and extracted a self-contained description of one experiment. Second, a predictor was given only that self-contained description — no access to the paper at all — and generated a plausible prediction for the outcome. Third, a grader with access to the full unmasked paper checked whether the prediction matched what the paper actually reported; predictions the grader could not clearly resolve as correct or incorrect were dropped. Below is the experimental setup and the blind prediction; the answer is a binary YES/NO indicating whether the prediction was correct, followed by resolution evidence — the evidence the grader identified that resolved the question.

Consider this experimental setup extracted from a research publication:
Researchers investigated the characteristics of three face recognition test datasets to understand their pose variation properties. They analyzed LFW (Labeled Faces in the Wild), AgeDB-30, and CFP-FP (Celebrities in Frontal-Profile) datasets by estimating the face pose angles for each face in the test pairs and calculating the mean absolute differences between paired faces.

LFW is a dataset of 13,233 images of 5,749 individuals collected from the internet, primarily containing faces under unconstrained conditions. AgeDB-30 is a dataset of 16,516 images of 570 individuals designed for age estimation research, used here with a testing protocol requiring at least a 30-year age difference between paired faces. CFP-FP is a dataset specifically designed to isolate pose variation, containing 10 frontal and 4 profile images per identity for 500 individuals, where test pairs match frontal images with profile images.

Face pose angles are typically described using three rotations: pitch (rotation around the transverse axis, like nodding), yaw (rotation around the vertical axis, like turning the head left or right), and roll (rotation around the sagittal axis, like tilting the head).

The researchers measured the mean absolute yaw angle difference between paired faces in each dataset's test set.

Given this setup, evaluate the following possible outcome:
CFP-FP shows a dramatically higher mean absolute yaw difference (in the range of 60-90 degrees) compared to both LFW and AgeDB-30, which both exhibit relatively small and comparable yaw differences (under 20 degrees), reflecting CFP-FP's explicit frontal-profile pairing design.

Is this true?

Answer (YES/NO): NO